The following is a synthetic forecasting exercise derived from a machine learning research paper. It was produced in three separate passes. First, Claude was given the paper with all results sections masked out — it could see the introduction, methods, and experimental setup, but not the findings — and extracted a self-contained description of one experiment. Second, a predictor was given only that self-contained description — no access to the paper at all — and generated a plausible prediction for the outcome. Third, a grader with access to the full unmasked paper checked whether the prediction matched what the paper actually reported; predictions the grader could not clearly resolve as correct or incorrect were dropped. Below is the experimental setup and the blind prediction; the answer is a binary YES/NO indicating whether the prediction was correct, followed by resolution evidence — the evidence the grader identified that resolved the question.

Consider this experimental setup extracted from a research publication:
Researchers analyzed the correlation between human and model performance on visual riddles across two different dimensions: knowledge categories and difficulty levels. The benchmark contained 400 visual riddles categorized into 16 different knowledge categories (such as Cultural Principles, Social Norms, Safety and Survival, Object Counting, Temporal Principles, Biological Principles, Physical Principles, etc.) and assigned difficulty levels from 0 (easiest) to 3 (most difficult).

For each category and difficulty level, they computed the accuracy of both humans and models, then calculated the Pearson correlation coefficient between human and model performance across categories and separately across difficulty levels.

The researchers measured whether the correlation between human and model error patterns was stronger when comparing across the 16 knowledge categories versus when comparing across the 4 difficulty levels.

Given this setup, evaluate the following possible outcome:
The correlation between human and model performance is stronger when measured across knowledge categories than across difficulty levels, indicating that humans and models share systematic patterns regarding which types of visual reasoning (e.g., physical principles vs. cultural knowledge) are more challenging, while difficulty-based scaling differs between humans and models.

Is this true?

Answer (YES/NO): NO